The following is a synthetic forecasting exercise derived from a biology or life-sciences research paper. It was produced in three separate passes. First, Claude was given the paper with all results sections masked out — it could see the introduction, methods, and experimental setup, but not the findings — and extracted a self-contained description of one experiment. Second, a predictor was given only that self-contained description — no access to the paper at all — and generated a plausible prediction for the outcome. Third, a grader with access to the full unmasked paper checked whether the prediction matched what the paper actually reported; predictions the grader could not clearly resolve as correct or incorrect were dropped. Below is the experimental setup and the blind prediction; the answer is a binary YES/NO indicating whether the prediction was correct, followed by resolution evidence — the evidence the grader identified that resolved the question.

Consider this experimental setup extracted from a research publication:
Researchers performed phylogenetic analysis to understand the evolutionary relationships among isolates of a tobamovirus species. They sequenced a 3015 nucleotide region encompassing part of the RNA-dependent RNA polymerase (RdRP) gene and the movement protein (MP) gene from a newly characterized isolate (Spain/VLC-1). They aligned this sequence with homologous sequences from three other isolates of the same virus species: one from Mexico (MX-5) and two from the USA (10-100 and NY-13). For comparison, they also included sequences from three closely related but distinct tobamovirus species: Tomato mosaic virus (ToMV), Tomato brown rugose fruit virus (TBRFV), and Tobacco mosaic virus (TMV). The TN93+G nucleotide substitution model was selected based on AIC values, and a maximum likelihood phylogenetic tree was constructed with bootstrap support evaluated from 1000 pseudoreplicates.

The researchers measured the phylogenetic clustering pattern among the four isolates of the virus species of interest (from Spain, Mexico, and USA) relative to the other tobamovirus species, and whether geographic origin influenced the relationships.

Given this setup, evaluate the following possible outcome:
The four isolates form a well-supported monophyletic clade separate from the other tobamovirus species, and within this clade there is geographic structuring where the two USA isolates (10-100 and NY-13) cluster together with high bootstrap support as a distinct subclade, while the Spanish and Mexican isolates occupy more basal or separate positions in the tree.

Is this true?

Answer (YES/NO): NO